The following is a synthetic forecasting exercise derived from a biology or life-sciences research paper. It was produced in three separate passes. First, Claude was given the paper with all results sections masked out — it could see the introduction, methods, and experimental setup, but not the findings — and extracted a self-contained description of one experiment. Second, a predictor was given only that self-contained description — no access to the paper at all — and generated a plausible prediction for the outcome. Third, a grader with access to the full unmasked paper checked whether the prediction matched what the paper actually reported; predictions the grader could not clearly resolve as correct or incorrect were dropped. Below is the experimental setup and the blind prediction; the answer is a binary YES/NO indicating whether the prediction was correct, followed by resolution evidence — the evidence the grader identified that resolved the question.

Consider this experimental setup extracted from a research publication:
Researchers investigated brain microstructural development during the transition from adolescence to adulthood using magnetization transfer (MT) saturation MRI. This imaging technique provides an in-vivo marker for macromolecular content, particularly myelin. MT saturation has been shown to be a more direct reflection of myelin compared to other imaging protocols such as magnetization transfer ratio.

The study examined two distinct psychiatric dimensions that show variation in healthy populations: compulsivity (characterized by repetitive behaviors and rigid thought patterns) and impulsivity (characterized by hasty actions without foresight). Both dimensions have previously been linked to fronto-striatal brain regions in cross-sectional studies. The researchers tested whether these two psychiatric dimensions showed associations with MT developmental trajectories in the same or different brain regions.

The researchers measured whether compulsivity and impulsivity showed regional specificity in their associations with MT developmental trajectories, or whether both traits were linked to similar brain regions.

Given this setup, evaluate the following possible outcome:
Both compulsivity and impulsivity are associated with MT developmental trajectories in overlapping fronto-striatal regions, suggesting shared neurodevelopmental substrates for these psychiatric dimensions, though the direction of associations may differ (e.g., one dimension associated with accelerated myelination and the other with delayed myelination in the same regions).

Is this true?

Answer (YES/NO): NO